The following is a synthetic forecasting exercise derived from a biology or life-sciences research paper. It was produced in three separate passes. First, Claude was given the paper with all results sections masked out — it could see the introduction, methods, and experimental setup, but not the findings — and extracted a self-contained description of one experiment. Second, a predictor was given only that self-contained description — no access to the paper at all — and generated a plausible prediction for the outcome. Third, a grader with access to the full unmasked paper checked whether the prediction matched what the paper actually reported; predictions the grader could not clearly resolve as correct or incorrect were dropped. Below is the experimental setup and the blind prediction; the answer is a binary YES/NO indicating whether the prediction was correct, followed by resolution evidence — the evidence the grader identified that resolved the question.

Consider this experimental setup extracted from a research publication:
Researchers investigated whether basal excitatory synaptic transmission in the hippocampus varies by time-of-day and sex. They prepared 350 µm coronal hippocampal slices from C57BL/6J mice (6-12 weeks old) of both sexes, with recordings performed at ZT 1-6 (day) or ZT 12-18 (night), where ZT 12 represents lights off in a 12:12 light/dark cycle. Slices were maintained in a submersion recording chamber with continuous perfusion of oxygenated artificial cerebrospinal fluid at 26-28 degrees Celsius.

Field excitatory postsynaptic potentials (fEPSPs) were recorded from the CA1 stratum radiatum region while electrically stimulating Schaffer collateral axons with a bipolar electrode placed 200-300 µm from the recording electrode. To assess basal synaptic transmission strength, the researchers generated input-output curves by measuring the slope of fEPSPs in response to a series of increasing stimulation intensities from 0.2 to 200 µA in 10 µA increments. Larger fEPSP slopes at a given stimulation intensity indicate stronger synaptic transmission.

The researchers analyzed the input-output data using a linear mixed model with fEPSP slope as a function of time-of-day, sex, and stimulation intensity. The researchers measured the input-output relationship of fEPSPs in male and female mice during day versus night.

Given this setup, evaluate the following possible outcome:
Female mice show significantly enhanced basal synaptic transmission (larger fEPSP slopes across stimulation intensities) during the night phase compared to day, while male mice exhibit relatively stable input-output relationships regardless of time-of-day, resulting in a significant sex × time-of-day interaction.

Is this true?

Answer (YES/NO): NO